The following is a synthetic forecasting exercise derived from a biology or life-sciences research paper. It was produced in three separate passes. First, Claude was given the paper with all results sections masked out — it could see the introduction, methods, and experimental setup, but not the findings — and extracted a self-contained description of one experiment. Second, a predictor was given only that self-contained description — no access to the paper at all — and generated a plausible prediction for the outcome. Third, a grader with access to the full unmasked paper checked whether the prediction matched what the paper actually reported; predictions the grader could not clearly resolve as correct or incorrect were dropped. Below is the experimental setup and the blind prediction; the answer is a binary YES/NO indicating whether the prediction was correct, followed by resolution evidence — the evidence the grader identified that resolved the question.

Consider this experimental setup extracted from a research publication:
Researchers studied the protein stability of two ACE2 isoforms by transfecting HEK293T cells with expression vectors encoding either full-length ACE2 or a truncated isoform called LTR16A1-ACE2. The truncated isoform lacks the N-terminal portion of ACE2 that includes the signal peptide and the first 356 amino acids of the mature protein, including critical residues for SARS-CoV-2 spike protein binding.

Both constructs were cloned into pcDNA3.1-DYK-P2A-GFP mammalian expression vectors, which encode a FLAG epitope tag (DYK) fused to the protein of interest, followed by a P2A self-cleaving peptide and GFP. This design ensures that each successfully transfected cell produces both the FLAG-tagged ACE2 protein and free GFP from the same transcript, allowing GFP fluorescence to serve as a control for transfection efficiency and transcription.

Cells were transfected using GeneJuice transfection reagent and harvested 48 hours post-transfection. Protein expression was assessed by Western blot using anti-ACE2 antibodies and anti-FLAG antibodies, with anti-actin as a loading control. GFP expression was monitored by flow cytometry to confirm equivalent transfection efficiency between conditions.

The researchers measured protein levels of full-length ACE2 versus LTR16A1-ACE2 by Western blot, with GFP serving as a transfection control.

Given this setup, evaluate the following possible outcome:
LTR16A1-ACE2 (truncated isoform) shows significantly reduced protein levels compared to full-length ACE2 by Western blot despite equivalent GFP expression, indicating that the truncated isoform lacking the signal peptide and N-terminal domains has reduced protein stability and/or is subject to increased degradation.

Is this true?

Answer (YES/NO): YES